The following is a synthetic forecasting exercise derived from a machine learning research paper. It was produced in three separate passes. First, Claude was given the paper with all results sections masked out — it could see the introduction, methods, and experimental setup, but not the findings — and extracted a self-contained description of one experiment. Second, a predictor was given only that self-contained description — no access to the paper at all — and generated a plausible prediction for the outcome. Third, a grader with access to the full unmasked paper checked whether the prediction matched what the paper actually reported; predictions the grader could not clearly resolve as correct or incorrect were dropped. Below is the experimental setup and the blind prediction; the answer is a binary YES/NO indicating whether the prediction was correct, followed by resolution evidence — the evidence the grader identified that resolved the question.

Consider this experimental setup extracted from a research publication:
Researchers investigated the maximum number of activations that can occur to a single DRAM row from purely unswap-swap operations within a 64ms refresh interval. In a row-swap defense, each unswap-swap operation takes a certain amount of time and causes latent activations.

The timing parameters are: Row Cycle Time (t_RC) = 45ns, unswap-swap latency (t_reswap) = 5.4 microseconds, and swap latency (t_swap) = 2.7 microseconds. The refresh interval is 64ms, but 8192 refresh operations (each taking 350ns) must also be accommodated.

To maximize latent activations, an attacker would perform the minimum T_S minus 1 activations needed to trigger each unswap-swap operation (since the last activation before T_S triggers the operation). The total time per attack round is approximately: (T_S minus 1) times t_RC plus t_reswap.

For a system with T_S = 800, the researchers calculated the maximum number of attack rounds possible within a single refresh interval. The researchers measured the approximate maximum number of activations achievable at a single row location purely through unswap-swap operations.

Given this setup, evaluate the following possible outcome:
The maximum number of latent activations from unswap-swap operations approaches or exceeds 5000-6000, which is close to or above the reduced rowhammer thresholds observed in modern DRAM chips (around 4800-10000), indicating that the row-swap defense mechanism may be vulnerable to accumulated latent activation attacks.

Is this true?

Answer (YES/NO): NO